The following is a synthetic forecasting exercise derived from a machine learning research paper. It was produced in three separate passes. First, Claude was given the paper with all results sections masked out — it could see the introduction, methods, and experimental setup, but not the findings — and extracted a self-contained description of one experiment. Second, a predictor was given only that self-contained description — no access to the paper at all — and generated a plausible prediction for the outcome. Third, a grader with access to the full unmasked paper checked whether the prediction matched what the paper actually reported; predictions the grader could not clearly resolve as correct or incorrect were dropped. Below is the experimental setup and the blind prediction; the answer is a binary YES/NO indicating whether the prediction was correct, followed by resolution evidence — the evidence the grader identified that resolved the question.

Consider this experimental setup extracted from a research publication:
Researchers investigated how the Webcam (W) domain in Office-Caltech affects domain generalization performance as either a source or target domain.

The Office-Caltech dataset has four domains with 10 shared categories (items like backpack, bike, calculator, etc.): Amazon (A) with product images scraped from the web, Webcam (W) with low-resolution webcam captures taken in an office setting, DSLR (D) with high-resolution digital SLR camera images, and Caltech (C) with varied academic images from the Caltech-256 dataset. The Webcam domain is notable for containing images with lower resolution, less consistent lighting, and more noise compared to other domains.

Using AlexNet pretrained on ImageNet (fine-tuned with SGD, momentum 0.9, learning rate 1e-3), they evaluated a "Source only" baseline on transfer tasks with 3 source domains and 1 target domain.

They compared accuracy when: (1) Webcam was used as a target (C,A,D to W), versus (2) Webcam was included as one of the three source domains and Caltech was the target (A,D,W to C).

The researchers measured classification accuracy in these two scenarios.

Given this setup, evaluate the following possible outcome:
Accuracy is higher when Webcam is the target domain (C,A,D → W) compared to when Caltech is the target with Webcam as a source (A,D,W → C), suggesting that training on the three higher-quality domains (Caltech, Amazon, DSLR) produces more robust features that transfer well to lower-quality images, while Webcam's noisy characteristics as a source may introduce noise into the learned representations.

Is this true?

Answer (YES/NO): YES